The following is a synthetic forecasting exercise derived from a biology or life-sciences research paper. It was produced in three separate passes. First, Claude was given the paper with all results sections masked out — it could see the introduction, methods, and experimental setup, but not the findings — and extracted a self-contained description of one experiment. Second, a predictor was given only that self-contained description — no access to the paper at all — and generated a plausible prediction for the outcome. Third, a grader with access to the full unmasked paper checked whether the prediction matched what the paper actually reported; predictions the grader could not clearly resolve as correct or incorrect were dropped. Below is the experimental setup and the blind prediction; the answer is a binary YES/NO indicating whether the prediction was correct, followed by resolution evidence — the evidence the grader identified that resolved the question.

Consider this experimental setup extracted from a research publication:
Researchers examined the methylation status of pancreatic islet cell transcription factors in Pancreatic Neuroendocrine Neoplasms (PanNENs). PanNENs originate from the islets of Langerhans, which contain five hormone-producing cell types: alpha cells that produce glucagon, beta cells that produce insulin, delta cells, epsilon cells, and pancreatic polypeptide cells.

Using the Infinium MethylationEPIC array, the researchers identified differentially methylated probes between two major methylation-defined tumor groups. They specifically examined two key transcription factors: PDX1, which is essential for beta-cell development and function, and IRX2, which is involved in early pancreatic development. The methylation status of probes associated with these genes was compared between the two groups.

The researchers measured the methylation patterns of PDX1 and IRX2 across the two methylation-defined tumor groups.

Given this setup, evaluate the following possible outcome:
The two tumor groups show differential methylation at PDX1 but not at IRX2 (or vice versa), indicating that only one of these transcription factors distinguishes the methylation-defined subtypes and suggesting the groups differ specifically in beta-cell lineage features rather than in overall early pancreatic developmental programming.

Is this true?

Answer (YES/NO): NO